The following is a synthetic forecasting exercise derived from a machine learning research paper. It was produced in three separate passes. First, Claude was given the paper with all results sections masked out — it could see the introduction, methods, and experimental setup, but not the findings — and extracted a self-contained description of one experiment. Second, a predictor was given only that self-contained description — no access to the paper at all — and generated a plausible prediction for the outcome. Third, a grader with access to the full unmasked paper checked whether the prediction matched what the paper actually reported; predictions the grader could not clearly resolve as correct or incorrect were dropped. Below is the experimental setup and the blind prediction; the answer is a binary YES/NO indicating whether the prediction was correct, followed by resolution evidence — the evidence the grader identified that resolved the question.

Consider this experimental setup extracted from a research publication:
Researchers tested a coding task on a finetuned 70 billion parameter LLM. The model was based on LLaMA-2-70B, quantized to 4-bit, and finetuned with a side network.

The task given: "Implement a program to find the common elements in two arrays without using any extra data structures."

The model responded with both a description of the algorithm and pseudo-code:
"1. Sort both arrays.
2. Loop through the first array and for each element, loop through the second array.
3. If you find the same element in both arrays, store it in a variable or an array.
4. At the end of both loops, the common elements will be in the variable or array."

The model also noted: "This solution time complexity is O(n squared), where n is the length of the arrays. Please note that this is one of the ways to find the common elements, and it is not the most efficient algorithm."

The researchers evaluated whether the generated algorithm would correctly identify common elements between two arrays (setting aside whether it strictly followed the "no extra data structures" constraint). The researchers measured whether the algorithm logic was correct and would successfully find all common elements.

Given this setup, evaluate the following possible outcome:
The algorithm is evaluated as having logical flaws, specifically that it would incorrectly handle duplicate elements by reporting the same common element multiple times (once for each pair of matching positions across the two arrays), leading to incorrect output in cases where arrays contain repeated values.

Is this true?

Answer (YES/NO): NO